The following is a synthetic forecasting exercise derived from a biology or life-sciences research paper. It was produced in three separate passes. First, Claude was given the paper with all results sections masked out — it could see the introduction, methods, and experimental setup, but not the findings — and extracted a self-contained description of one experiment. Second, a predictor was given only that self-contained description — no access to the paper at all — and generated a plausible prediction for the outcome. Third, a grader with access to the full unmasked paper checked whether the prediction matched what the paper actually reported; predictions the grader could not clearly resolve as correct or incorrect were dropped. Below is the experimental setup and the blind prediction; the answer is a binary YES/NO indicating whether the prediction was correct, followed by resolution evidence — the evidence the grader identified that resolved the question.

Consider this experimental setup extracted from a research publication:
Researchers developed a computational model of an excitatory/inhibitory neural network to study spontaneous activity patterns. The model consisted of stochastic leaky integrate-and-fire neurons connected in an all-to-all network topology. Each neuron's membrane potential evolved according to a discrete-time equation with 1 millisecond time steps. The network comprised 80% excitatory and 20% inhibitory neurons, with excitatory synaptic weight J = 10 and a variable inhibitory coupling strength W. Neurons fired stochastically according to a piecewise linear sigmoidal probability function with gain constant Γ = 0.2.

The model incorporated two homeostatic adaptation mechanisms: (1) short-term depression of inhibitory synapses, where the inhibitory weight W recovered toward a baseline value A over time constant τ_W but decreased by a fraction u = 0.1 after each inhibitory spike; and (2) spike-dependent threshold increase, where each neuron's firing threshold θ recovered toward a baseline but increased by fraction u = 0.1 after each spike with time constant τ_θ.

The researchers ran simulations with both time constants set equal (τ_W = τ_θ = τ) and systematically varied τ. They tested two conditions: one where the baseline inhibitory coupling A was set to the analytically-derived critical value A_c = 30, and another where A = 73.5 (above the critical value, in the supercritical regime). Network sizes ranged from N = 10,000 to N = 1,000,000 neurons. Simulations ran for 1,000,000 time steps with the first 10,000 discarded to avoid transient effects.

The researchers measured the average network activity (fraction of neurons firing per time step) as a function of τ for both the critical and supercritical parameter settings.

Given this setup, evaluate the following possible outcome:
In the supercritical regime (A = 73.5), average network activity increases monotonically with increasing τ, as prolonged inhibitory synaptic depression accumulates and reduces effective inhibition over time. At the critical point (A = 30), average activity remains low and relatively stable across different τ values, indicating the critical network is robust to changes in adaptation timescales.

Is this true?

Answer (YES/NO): NO